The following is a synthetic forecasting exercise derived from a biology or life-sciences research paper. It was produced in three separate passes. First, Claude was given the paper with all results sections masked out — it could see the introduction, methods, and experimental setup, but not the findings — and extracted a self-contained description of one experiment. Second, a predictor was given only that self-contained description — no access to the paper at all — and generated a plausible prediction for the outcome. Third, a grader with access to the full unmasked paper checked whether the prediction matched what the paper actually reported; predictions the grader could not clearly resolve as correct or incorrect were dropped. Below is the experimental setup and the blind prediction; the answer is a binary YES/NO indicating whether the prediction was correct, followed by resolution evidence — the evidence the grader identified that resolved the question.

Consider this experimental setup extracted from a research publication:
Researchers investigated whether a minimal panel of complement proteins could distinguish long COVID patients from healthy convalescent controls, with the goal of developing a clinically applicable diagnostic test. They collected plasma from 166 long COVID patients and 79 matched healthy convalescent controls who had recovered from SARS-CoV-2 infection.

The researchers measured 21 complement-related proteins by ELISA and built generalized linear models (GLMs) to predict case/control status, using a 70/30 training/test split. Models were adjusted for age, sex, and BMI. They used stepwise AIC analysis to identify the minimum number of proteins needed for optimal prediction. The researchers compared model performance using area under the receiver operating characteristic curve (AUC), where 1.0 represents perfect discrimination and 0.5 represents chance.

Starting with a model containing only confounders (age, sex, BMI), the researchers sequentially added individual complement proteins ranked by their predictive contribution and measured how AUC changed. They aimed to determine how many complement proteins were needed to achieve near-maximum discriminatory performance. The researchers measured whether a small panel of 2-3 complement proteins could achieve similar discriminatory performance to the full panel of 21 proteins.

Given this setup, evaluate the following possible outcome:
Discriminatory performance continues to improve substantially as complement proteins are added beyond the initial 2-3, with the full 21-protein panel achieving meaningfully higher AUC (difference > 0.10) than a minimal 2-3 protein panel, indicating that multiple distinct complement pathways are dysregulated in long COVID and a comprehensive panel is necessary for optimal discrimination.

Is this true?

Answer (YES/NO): NO